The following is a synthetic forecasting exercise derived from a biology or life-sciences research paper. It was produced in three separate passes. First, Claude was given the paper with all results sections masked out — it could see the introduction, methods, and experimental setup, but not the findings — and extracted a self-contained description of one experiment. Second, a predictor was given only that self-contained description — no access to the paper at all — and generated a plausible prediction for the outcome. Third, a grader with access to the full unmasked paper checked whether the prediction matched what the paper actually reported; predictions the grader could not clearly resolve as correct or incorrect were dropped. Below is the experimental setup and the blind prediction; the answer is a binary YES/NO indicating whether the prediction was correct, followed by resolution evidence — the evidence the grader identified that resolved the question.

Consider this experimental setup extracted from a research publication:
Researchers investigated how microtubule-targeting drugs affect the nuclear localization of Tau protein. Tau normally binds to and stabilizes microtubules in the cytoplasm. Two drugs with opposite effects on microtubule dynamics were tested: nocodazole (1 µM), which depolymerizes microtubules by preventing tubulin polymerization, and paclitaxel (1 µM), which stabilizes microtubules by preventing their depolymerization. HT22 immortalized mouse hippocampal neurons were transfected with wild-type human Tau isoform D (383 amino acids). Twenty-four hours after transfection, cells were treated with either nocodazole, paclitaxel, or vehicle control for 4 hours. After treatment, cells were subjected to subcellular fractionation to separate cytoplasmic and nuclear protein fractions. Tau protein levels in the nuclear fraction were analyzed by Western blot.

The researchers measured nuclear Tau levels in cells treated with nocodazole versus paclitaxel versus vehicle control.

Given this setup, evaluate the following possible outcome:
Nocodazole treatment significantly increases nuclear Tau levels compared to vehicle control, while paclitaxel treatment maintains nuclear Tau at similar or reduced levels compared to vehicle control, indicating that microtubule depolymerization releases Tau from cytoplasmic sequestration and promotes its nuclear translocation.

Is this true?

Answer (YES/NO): NO